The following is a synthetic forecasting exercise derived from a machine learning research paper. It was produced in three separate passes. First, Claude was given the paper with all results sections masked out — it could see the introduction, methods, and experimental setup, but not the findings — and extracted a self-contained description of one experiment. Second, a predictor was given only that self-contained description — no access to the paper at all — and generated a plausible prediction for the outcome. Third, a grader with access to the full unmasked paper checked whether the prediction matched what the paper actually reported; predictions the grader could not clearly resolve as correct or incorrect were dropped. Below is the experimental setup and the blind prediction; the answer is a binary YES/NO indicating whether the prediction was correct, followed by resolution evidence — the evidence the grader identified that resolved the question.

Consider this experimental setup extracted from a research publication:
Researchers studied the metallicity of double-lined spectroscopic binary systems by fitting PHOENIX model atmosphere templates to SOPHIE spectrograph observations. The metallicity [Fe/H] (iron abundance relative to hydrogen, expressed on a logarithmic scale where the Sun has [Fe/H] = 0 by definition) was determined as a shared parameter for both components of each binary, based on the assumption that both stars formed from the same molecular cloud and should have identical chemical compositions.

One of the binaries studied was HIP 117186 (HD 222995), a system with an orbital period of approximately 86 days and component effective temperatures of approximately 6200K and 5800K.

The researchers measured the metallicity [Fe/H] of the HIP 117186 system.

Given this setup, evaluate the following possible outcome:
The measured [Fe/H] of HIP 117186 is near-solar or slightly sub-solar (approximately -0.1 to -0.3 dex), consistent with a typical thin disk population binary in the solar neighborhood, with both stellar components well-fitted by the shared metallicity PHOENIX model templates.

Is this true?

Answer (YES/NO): NO